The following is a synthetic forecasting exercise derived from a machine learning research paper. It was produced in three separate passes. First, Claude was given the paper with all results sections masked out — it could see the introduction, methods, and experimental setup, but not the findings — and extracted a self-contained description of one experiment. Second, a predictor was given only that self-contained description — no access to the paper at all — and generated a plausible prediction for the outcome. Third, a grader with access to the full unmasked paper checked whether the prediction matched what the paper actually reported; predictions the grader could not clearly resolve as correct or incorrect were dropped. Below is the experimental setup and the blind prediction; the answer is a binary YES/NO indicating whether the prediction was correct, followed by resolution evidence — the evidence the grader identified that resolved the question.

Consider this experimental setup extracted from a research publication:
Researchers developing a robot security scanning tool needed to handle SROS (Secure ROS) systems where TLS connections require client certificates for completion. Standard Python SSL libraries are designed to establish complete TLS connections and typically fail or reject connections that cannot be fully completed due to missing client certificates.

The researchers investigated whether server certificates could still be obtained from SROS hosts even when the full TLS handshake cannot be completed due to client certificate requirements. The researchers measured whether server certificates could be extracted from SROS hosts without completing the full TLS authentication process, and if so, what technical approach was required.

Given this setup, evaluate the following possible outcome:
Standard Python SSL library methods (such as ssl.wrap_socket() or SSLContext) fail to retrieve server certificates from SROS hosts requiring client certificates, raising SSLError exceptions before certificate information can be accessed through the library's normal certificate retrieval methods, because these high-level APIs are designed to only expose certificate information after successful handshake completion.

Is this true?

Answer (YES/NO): NO